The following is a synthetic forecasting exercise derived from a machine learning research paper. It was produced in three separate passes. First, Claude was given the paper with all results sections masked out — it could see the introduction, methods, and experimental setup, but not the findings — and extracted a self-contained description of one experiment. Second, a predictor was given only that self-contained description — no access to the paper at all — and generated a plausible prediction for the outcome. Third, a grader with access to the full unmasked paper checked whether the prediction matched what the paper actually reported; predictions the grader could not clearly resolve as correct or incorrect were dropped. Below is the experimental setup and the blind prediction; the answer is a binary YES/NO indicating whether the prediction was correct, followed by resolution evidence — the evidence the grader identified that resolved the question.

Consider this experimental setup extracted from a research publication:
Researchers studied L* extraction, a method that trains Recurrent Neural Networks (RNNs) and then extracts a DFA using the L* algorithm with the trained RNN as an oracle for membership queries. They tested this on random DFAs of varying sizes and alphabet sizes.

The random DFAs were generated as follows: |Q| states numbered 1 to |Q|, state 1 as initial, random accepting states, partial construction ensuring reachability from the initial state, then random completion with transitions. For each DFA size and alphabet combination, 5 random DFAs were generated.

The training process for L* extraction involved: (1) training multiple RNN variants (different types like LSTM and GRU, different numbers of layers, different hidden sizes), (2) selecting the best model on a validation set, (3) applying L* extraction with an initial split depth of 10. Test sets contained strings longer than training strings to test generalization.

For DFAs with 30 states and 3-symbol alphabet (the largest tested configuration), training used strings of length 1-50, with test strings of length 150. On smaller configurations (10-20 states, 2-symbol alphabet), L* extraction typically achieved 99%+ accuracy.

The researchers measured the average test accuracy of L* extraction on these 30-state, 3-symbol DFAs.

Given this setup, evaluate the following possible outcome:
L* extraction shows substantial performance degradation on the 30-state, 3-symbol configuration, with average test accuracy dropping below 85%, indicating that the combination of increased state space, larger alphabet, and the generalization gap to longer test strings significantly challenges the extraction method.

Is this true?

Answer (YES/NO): YES